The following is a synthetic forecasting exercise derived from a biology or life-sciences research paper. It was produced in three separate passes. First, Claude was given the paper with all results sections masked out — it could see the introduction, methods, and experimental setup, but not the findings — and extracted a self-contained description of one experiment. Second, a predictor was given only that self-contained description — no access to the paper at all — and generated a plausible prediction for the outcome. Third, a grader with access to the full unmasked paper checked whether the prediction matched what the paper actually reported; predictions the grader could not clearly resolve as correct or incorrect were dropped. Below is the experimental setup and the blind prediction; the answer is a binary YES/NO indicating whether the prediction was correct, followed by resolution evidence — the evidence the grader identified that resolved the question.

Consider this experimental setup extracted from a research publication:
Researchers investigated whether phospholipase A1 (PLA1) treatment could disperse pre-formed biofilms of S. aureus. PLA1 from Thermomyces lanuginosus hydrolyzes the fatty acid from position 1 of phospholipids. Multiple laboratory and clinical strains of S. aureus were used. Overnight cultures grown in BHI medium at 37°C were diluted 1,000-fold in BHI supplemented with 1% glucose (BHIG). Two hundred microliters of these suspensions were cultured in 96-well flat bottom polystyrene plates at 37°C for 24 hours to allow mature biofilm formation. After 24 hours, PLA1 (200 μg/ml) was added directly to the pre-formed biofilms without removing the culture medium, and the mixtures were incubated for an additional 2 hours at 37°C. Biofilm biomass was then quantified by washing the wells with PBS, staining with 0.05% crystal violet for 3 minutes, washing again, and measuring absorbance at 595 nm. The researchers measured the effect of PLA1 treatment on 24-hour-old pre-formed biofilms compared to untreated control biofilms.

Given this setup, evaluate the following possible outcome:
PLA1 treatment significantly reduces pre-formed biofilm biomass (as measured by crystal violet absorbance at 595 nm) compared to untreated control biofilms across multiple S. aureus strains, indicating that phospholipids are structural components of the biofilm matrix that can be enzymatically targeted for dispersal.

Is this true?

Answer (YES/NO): YES